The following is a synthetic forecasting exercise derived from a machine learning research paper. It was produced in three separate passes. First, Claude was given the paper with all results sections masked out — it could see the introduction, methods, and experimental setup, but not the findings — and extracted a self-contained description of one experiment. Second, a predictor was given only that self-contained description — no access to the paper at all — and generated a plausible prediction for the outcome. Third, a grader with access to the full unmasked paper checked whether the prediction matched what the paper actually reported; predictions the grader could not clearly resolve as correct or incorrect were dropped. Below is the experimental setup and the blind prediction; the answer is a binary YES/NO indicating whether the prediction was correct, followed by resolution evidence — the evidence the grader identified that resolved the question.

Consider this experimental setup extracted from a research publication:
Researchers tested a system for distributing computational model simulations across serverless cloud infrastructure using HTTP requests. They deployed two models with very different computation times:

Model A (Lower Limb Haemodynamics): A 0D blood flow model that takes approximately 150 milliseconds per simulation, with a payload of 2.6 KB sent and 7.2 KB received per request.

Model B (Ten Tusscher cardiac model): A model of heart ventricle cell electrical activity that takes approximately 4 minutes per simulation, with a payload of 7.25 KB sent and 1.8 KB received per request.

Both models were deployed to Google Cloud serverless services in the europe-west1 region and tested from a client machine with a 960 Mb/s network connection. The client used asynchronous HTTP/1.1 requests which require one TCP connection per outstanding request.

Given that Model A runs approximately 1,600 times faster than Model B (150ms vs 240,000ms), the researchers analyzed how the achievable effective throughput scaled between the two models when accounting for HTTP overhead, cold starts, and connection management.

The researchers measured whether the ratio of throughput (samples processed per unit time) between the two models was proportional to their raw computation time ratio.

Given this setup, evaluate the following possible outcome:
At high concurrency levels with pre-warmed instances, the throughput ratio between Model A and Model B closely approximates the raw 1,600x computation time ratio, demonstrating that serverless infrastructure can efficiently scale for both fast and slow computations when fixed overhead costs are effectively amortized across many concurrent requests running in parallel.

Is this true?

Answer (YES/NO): NO